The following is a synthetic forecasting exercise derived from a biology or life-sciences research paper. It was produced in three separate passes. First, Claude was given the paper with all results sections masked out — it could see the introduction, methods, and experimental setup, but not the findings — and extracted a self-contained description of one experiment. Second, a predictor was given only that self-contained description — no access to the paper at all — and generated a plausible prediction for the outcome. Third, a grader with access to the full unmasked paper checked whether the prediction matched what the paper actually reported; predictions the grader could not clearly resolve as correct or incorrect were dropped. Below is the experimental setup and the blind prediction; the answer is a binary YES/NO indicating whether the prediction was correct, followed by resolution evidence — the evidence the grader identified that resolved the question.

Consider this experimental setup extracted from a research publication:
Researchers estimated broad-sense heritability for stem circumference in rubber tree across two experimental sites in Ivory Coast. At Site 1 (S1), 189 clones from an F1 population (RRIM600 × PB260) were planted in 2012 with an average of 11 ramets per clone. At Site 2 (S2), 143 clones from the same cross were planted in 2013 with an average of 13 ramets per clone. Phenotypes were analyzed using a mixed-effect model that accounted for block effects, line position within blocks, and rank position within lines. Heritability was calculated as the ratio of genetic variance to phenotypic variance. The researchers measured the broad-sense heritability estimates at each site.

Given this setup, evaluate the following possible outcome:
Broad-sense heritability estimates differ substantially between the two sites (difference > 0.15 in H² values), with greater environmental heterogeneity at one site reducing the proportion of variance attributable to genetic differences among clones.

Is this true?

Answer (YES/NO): NO